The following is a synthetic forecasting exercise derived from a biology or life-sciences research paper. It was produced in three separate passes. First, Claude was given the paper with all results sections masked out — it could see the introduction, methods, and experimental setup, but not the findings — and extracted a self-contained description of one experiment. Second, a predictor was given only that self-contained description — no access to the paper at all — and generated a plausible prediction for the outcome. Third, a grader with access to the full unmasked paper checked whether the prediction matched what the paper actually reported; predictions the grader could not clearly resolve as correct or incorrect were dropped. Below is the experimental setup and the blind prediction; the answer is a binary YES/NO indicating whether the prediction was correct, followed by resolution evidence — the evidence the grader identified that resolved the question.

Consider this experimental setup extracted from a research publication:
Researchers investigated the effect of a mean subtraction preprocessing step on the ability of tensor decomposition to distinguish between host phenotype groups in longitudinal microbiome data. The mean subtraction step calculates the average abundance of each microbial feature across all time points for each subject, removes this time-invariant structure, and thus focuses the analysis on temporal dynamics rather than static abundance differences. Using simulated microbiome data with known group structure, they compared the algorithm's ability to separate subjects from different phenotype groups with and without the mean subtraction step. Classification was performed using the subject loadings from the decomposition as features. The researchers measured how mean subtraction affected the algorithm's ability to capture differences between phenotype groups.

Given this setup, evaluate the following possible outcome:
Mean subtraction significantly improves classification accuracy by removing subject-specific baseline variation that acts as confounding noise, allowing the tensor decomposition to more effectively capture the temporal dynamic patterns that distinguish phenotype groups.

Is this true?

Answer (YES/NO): NO